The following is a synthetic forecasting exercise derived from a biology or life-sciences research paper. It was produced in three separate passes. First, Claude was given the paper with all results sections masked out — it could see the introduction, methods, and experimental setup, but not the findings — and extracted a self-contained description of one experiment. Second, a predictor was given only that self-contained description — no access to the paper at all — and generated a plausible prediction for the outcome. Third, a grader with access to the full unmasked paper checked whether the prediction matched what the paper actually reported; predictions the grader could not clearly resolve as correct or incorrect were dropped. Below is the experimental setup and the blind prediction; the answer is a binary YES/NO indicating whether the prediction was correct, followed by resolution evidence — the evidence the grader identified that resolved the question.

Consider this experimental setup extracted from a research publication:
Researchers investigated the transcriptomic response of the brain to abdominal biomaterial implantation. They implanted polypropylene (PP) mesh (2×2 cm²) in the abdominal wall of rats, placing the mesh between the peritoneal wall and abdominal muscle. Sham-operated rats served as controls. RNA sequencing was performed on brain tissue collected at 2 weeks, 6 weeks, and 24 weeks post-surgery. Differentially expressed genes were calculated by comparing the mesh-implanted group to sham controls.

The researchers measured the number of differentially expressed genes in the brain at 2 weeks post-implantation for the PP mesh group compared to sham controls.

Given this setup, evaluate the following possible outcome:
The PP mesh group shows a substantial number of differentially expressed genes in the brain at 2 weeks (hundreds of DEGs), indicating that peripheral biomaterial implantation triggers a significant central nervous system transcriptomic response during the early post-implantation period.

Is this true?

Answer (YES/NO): NO